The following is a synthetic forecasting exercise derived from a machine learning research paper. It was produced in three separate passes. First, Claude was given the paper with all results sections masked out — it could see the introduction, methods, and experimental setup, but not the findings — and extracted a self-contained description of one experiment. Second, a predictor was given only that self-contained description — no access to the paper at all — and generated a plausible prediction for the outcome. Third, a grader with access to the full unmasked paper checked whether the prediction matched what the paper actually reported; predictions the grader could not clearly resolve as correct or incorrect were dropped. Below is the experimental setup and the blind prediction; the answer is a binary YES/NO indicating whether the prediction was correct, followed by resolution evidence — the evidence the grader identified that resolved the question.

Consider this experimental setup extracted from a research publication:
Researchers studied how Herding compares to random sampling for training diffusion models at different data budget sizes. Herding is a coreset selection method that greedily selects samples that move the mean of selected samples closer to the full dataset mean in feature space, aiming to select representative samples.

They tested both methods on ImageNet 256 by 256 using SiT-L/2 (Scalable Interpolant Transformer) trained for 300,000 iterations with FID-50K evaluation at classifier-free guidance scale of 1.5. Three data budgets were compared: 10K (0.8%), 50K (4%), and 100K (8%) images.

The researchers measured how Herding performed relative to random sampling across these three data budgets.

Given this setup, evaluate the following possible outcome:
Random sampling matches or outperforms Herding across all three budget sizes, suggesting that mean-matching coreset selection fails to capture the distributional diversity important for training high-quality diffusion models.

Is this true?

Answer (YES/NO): YES